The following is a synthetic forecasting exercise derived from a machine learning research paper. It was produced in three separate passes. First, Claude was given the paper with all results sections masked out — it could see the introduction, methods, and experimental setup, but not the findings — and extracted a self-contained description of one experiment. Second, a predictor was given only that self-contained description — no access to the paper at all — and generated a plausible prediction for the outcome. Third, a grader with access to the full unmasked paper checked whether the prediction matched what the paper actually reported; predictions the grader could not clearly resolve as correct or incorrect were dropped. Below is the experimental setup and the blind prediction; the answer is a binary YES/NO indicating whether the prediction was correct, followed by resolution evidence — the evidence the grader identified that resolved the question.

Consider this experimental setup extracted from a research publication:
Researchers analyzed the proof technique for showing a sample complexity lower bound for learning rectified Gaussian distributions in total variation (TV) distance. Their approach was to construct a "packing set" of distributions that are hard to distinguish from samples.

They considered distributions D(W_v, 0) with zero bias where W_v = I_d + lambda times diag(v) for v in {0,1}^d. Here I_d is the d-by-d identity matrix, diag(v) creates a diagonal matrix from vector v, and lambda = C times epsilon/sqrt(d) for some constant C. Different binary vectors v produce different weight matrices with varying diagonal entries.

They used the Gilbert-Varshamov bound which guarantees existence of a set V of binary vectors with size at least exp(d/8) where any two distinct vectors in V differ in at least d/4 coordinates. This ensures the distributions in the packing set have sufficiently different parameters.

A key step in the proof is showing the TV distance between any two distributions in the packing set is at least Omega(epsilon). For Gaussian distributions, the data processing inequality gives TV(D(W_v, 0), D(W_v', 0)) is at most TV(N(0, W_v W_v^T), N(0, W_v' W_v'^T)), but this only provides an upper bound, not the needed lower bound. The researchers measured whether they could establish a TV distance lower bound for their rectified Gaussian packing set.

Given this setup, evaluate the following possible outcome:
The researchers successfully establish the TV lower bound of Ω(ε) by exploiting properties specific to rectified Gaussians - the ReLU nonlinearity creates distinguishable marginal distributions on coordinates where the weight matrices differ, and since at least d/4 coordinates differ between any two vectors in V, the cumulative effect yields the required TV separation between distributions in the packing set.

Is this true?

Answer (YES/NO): NO